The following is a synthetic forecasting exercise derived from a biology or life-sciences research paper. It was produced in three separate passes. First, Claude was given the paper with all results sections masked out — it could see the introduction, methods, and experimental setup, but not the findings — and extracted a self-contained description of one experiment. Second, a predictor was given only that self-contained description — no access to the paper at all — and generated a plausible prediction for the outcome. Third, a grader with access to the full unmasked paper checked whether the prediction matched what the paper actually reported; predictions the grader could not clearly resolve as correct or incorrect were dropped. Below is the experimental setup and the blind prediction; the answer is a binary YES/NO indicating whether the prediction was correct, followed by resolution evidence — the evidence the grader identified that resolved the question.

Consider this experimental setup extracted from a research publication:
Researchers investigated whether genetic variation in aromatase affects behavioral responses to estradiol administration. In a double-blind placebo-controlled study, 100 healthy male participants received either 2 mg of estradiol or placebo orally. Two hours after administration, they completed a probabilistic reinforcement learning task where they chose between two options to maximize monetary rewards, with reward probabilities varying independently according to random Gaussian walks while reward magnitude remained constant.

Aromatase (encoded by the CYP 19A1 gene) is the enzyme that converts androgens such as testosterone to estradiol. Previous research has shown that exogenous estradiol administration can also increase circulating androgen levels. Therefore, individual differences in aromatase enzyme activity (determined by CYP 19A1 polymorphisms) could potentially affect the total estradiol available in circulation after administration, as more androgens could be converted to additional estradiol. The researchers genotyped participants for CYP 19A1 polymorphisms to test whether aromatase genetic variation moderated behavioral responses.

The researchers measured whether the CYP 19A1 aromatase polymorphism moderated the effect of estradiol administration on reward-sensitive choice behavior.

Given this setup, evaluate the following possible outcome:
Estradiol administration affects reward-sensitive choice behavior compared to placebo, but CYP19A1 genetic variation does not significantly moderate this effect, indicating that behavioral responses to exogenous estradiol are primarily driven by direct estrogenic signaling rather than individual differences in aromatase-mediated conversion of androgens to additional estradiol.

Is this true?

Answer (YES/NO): YES